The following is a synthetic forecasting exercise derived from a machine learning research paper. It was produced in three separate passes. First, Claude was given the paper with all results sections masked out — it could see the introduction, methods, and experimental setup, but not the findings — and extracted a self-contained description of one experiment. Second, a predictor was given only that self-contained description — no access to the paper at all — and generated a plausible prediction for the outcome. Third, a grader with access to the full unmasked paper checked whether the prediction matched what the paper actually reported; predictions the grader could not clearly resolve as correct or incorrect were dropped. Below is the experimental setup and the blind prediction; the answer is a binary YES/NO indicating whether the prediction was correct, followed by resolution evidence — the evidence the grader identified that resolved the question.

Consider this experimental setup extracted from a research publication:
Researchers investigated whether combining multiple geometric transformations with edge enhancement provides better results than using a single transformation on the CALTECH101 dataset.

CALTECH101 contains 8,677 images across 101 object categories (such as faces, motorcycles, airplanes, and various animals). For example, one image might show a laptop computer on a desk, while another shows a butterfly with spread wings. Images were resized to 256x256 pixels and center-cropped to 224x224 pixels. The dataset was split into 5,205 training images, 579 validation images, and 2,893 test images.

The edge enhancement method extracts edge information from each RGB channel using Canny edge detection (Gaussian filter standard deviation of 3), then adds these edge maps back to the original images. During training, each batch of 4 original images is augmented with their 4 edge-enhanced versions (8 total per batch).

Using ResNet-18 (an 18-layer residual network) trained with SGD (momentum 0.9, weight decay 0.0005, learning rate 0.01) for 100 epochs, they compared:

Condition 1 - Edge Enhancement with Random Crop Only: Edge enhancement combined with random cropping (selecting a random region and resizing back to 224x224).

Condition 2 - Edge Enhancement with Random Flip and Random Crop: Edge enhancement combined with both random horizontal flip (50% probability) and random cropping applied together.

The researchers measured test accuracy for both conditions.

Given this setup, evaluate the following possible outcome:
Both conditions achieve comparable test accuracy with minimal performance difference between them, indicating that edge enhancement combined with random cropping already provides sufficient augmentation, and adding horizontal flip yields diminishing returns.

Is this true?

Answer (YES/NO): NO